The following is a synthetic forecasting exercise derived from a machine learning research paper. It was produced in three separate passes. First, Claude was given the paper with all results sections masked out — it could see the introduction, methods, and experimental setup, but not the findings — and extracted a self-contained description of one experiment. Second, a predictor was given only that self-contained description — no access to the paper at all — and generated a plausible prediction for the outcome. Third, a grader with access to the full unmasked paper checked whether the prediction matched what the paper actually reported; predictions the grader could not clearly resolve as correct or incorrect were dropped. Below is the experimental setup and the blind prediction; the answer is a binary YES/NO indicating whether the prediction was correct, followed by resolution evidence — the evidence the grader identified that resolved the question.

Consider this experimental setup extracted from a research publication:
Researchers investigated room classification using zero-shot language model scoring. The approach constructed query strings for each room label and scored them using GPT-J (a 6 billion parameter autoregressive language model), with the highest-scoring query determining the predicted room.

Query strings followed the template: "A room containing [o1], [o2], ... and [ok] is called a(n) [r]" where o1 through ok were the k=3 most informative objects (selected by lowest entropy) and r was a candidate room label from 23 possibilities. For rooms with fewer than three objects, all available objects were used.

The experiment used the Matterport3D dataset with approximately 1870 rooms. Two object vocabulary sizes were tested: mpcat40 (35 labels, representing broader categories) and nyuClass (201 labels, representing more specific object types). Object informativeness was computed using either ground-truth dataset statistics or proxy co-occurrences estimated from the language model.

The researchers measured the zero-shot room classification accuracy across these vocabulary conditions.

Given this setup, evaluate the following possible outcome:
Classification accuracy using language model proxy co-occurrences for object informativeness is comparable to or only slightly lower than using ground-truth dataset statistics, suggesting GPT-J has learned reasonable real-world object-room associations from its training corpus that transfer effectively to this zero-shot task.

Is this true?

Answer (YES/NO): NO